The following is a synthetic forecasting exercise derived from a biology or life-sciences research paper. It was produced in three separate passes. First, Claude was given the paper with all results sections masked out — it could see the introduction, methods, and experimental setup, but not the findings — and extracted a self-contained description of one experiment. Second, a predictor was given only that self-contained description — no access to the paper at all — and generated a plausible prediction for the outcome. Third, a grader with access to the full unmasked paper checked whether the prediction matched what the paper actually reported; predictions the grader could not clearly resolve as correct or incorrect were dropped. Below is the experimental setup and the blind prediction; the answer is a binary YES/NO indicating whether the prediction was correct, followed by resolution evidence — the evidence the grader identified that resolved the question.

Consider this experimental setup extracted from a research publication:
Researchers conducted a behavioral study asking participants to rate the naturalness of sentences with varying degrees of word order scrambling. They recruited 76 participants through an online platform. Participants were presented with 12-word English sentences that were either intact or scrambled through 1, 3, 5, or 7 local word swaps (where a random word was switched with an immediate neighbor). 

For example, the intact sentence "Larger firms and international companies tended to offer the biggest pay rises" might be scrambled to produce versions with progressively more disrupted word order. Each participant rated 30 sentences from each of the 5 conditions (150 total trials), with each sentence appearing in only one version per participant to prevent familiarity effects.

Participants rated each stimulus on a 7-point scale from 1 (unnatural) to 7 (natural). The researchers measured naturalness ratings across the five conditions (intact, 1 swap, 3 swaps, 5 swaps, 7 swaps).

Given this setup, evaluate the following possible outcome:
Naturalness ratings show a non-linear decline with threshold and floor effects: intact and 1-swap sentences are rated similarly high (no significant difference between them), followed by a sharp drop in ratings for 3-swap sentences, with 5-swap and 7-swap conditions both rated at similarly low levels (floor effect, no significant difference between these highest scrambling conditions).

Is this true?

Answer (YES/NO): NO